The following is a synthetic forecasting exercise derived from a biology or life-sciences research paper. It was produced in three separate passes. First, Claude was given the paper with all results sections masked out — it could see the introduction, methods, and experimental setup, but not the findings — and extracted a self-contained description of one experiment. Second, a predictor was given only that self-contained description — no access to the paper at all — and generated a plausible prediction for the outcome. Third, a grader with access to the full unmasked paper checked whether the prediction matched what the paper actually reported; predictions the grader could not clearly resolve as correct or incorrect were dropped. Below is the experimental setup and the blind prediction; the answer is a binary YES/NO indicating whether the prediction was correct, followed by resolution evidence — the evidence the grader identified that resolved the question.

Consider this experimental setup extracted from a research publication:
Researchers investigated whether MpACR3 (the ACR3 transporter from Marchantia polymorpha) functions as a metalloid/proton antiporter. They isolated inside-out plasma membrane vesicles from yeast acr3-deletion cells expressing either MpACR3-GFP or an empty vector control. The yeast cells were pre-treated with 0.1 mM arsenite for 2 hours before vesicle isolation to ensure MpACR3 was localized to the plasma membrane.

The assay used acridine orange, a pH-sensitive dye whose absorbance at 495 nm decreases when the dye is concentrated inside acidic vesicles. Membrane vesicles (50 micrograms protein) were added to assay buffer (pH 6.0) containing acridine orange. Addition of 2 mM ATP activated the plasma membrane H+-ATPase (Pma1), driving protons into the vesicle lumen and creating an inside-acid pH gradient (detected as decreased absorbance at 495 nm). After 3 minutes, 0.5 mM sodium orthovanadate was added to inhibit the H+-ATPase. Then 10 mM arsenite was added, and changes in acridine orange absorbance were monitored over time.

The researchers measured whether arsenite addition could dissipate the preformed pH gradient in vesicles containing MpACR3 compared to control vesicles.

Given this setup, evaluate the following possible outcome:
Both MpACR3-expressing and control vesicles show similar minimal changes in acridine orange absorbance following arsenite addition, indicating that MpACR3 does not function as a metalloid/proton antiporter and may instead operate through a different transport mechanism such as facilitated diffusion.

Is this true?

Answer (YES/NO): NO